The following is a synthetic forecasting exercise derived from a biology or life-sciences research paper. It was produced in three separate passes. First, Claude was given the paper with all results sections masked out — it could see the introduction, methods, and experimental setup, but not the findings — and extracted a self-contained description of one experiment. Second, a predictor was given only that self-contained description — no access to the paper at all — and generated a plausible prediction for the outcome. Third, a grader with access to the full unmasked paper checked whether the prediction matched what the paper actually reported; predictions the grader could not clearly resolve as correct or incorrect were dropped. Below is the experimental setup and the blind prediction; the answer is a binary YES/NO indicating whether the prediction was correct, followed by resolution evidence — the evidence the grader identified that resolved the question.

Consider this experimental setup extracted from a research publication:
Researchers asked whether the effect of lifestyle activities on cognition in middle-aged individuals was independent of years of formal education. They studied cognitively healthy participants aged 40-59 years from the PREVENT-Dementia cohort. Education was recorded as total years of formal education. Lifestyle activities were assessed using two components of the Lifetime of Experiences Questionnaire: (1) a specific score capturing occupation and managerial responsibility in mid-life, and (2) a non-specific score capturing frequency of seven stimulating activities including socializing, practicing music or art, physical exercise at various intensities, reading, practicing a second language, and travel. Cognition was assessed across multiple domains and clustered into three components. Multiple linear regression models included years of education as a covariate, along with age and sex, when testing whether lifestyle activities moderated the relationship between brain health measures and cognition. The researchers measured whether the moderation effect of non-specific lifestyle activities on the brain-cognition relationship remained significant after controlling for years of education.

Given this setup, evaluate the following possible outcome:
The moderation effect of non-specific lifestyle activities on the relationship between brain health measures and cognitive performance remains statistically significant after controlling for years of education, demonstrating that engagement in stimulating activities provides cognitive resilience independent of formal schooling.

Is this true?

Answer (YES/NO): YES